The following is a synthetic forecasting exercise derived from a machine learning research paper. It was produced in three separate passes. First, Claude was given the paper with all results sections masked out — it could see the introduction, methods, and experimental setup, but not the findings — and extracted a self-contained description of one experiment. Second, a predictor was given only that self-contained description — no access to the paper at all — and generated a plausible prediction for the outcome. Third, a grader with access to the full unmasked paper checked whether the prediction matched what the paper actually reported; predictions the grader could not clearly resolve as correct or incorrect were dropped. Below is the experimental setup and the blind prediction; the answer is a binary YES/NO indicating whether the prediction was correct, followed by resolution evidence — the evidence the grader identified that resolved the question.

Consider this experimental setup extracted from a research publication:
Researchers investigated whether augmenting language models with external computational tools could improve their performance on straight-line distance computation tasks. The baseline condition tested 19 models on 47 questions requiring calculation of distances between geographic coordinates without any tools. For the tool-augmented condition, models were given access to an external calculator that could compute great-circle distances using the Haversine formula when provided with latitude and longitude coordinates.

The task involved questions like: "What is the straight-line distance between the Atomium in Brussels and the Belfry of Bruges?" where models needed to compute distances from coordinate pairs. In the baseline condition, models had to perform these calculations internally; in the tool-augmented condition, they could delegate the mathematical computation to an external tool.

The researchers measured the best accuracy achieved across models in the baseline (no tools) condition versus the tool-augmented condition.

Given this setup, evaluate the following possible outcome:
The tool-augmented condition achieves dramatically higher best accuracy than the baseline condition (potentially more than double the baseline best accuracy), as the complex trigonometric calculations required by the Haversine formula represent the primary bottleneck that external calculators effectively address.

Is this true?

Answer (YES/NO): NO